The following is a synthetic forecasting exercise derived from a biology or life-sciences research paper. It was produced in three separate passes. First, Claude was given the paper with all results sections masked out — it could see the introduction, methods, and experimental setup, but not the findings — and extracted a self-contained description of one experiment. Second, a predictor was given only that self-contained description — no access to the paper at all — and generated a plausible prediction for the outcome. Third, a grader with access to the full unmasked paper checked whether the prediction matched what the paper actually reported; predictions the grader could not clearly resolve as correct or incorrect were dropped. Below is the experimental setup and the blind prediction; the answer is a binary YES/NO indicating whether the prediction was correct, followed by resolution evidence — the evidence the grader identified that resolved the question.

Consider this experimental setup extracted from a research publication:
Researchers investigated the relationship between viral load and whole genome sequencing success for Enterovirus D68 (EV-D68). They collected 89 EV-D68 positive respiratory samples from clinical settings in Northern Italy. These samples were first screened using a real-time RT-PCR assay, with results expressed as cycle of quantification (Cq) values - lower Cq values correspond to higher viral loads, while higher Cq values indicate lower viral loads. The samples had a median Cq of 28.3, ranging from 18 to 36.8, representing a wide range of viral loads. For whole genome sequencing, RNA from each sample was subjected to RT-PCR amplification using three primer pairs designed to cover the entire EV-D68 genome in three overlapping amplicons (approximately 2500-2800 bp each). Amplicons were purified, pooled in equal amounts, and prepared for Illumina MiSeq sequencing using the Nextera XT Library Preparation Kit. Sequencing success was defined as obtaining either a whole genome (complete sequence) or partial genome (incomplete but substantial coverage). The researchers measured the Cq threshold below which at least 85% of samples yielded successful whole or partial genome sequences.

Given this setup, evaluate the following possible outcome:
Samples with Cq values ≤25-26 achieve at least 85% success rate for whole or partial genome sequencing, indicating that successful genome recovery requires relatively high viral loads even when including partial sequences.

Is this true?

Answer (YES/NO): NO